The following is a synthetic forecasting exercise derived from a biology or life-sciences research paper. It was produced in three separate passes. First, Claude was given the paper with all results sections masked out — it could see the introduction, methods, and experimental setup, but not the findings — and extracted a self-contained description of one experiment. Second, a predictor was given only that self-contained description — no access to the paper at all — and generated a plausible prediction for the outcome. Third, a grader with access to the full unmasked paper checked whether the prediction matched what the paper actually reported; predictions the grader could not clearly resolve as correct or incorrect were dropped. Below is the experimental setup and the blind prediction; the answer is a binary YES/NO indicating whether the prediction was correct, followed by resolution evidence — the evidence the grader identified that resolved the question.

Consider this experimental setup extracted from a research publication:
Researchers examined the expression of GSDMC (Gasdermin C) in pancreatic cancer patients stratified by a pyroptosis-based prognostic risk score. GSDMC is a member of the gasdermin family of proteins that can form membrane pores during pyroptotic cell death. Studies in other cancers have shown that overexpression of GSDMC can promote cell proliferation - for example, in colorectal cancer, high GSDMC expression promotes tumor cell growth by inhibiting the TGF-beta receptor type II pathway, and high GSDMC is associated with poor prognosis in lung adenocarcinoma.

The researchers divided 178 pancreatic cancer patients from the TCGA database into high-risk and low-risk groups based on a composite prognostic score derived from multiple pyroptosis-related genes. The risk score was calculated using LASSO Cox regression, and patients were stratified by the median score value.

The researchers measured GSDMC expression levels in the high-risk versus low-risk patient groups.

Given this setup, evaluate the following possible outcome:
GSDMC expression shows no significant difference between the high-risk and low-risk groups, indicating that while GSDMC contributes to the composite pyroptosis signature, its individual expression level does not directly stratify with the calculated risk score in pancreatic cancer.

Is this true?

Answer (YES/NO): NO